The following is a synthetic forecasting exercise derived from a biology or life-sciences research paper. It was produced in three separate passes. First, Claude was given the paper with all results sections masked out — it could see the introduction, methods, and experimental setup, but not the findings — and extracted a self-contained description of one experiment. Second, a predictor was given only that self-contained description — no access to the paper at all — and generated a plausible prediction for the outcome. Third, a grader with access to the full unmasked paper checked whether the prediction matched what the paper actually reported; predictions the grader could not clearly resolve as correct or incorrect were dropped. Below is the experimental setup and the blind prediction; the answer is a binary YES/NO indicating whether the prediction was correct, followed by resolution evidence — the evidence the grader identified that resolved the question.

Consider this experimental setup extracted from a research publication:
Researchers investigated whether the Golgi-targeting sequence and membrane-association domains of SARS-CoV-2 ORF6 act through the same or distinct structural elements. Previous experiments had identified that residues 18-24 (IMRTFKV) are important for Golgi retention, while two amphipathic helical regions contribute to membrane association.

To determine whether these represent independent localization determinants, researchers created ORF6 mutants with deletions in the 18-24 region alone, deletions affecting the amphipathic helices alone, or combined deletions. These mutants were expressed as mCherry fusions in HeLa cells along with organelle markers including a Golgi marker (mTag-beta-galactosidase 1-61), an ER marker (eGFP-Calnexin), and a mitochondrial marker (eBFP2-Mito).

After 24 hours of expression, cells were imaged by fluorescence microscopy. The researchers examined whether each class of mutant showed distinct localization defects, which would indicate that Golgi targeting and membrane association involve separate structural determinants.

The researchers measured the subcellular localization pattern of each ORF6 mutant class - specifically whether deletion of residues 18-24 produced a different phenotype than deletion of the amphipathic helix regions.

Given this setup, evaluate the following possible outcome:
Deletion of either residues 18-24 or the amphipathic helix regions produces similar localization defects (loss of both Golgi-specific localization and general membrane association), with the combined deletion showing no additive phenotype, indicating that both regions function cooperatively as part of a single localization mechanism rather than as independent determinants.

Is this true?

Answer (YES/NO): NO